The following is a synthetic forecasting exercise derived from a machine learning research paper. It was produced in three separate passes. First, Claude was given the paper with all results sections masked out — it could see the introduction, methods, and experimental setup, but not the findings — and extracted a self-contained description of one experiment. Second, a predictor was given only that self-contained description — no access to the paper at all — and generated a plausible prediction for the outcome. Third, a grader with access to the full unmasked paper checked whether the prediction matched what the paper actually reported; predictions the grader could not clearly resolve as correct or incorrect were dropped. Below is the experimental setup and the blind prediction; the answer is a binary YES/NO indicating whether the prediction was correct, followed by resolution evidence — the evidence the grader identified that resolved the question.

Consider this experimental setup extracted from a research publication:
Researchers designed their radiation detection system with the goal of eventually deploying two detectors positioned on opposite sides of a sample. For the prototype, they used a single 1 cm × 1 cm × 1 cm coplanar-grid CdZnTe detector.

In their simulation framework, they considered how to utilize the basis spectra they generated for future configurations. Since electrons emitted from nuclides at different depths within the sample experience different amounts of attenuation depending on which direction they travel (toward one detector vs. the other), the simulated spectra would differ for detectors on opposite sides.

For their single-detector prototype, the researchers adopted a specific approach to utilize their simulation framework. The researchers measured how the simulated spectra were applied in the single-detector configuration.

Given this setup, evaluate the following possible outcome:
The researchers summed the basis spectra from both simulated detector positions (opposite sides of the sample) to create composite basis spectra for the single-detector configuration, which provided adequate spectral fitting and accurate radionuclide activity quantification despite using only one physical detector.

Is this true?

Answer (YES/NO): NO